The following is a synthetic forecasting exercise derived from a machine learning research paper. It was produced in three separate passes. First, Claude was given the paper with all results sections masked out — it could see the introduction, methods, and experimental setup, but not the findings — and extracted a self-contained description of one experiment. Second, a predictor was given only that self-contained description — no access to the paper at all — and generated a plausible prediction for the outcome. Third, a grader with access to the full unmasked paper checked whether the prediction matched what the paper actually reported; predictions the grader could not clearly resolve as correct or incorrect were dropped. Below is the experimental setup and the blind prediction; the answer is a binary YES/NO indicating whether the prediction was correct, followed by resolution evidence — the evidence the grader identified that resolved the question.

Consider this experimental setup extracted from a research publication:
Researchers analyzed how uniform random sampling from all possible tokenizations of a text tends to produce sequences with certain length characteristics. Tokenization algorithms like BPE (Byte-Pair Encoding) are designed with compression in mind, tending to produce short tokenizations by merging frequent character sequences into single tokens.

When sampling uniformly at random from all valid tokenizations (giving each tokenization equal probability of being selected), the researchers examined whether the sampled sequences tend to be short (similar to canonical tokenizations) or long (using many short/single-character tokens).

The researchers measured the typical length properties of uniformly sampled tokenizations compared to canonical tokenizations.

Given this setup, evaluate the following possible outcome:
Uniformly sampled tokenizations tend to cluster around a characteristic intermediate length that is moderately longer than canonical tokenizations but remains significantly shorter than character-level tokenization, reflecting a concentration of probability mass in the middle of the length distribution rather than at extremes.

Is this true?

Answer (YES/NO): NO